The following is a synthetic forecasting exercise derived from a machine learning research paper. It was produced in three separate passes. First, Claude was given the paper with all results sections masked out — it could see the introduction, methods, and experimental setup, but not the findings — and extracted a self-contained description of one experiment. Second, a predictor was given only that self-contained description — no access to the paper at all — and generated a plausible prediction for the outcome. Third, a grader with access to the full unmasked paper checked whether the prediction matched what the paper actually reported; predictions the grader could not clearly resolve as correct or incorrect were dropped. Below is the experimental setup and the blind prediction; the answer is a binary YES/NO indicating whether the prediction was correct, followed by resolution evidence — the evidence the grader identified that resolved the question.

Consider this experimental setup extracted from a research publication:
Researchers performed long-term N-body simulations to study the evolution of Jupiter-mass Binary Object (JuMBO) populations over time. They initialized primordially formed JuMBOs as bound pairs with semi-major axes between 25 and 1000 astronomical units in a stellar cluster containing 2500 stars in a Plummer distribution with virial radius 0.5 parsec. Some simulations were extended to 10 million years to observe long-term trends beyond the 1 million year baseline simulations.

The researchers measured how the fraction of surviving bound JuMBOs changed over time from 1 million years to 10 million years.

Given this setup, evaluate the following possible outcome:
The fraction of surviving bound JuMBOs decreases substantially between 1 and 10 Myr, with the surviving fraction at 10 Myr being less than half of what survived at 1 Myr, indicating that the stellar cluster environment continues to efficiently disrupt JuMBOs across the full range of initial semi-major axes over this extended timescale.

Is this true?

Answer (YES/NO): NO